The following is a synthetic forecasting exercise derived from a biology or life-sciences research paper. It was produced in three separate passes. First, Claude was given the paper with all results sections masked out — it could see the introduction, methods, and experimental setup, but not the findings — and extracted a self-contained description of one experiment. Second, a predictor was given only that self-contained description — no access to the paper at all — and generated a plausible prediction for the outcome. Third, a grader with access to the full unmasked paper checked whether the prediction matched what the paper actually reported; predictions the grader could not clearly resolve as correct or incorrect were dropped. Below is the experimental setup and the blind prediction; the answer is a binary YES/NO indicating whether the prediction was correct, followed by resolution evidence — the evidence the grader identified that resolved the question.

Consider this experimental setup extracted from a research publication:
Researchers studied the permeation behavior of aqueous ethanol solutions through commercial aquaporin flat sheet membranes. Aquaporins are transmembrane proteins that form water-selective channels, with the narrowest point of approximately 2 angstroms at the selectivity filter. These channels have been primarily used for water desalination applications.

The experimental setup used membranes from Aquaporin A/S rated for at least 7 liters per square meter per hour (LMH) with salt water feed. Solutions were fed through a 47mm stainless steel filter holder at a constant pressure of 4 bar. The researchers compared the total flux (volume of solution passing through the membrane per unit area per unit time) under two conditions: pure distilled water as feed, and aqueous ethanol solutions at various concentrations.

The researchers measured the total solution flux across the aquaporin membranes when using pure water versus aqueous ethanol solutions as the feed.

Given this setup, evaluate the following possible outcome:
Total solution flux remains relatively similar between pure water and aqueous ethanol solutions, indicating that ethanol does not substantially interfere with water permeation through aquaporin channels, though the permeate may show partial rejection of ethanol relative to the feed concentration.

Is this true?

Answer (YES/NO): NO